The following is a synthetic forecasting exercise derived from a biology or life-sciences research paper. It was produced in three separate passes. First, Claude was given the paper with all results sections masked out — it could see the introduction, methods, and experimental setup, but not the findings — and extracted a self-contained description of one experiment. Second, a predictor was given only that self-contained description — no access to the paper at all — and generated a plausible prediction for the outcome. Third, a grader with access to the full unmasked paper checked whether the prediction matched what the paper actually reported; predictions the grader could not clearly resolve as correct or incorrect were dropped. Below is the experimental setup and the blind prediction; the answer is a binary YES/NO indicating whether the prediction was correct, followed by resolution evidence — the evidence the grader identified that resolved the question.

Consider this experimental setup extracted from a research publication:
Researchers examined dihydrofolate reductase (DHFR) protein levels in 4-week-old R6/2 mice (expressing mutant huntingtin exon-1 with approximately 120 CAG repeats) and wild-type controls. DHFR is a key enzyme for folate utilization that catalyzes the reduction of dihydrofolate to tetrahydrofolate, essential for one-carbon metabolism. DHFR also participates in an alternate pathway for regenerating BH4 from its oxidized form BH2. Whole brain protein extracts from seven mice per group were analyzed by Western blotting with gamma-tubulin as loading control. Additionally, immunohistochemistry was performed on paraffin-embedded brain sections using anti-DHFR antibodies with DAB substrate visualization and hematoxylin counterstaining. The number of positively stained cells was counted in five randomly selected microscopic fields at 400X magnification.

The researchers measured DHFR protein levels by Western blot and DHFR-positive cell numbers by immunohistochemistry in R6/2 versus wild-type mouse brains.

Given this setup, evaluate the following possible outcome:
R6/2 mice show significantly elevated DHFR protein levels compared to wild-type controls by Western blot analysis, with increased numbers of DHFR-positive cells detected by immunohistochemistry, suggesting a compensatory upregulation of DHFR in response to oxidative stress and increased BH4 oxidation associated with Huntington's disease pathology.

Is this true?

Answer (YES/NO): NO